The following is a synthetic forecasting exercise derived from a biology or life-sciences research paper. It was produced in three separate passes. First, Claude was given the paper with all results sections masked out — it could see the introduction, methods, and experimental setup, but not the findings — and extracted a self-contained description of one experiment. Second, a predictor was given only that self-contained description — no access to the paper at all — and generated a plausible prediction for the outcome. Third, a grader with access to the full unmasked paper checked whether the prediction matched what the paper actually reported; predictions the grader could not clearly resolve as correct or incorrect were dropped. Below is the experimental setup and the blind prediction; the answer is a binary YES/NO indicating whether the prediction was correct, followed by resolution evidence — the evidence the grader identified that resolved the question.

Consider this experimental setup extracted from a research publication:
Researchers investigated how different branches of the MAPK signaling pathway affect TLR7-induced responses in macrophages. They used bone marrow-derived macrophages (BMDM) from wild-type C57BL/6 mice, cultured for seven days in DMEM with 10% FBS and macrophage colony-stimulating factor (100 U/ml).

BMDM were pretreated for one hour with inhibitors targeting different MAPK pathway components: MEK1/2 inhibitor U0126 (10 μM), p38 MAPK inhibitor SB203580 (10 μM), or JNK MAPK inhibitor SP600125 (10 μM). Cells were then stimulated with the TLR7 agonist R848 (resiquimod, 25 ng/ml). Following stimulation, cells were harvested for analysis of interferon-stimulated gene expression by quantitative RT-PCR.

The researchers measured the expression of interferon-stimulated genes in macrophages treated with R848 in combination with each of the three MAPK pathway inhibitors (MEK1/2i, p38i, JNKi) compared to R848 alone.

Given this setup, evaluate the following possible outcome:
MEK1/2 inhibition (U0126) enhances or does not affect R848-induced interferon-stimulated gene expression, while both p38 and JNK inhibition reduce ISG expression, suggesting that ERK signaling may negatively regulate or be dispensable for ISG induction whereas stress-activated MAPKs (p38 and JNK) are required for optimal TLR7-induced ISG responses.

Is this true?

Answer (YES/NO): NO